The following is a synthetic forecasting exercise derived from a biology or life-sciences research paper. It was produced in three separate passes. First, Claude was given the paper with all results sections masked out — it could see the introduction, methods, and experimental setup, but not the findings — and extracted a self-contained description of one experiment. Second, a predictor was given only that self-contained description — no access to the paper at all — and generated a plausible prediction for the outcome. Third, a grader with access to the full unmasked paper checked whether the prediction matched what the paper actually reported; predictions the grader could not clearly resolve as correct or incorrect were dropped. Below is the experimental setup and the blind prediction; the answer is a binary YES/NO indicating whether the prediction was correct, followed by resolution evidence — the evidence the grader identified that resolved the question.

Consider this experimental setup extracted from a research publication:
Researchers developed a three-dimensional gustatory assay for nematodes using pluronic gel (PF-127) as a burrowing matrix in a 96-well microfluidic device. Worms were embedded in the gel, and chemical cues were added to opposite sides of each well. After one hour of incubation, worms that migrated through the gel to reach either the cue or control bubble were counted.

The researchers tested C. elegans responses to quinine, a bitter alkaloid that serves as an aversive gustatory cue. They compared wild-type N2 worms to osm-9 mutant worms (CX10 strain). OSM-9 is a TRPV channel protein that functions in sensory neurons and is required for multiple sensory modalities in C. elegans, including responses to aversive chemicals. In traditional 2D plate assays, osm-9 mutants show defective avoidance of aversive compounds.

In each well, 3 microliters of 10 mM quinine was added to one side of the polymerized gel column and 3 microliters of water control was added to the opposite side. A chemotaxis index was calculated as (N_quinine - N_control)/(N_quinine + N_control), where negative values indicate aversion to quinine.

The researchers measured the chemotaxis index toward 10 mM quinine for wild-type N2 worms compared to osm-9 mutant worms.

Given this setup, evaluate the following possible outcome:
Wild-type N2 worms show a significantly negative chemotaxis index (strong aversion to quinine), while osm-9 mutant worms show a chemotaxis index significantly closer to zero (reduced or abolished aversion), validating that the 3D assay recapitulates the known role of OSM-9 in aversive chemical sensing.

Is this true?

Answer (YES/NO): YES